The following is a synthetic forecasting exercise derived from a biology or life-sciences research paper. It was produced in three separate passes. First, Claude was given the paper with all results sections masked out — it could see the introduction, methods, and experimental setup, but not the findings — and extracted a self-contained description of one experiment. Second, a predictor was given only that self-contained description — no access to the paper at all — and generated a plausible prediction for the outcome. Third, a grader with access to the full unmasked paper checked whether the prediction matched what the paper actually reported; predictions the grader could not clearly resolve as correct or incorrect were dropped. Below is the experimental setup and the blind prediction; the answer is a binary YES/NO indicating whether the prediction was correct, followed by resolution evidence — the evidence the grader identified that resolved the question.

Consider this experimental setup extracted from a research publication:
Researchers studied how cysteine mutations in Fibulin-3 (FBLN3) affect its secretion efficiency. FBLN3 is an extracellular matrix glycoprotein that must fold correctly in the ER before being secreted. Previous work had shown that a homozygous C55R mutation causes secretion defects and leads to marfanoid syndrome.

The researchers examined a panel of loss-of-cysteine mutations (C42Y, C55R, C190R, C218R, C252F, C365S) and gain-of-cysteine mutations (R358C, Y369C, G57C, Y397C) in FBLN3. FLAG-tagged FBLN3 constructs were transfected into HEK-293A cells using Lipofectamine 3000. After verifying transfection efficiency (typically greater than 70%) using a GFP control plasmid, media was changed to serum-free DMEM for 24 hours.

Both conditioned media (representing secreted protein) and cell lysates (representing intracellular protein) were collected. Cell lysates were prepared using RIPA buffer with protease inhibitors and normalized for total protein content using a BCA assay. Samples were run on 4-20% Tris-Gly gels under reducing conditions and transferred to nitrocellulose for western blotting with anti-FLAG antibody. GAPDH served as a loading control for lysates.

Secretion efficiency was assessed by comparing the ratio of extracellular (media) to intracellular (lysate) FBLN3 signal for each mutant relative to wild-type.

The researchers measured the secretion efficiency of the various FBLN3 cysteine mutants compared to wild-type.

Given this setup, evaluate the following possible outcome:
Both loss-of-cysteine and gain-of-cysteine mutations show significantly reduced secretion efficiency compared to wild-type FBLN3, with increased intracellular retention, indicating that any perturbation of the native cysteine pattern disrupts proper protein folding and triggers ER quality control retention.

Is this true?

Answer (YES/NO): NO